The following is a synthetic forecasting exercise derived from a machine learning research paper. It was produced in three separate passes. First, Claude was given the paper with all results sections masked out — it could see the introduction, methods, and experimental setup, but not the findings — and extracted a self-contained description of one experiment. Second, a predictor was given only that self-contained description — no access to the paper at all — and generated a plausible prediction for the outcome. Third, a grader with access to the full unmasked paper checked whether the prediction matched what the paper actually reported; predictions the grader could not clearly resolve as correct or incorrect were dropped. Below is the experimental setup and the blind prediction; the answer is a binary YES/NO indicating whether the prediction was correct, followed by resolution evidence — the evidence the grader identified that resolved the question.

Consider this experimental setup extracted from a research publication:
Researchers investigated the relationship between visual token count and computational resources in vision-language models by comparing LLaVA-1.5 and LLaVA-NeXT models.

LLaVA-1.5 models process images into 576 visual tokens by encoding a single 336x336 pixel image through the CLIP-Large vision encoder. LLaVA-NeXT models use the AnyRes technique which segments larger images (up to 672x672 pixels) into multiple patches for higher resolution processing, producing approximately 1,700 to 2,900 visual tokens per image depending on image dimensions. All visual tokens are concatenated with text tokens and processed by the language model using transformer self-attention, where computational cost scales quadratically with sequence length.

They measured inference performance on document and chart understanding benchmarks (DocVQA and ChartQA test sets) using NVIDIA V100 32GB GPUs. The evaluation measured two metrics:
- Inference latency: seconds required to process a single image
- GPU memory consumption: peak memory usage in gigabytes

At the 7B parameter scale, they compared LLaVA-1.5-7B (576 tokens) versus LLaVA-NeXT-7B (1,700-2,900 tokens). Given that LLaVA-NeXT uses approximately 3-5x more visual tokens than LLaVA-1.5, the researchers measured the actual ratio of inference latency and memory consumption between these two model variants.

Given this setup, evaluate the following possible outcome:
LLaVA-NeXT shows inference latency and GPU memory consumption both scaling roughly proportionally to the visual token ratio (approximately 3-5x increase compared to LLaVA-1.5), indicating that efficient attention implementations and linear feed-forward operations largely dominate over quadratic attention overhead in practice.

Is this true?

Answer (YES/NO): NO